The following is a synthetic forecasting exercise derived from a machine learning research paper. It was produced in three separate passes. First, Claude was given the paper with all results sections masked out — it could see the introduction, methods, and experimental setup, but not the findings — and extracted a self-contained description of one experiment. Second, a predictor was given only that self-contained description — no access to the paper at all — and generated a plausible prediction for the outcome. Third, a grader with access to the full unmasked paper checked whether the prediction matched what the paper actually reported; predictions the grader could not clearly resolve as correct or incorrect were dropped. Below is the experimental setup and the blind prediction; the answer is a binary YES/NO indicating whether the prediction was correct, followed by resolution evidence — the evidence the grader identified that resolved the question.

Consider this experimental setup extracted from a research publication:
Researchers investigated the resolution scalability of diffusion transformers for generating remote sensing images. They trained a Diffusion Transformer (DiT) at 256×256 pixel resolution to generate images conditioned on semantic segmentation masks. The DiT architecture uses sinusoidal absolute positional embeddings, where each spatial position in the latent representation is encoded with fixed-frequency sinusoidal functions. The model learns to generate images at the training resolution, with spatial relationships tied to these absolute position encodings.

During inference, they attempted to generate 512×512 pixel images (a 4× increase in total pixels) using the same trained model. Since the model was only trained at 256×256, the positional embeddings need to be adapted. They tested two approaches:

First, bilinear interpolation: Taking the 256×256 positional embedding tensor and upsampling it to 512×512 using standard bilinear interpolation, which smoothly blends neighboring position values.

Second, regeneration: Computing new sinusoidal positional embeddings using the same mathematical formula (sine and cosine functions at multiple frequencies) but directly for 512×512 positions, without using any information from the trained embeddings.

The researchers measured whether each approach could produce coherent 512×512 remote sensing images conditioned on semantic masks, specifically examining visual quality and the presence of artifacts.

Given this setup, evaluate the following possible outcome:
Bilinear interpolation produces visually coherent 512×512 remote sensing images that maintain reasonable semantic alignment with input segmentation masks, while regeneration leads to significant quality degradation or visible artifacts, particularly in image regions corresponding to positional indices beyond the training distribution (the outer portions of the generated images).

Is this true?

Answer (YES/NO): NO